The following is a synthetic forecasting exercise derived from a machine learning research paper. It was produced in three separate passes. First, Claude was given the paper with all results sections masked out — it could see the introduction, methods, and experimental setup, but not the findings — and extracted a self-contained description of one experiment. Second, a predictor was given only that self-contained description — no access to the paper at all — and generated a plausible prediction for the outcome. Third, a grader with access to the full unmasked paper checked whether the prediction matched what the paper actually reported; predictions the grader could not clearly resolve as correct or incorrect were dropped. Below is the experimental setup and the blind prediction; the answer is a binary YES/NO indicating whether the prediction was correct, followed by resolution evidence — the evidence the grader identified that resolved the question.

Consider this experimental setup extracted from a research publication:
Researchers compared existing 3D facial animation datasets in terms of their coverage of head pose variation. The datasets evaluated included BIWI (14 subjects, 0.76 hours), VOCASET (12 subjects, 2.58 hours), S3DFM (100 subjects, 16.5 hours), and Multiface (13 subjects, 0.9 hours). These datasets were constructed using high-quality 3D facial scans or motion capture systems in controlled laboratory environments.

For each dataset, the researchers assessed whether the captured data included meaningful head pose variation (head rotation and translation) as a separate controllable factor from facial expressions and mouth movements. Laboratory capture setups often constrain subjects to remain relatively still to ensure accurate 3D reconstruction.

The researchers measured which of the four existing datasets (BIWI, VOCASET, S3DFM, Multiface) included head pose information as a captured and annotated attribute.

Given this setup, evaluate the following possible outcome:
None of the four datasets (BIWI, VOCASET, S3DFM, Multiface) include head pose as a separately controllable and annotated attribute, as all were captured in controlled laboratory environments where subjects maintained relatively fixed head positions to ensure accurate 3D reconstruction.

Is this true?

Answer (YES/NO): YES